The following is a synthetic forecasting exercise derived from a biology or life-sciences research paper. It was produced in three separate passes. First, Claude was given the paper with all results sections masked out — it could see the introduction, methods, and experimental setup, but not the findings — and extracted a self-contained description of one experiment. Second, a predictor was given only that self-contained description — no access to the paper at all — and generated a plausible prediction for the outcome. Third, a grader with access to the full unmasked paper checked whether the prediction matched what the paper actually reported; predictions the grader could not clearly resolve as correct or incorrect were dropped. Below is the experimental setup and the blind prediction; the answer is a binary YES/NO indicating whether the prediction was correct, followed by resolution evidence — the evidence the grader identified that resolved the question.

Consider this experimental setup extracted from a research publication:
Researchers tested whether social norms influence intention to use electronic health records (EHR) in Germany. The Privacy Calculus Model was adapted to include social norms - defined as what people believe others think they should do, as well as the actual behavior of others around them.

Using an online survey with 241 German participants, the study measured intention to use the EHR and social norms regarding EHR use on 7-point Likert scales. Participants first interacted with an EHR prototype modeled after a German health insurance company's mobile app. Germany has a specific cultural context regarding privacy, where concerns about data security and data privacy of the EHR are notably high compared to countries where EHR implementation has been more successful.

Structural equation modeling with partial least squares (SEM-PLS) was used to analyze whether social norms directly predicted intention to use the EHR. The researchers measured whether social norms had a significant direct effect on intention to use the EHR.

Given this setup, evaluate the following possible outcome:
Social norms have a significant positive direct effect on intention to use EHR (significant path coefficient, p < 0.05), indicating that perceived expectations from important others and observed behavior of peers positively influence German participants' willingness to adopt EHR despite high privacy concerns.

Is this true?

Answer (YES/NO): YES